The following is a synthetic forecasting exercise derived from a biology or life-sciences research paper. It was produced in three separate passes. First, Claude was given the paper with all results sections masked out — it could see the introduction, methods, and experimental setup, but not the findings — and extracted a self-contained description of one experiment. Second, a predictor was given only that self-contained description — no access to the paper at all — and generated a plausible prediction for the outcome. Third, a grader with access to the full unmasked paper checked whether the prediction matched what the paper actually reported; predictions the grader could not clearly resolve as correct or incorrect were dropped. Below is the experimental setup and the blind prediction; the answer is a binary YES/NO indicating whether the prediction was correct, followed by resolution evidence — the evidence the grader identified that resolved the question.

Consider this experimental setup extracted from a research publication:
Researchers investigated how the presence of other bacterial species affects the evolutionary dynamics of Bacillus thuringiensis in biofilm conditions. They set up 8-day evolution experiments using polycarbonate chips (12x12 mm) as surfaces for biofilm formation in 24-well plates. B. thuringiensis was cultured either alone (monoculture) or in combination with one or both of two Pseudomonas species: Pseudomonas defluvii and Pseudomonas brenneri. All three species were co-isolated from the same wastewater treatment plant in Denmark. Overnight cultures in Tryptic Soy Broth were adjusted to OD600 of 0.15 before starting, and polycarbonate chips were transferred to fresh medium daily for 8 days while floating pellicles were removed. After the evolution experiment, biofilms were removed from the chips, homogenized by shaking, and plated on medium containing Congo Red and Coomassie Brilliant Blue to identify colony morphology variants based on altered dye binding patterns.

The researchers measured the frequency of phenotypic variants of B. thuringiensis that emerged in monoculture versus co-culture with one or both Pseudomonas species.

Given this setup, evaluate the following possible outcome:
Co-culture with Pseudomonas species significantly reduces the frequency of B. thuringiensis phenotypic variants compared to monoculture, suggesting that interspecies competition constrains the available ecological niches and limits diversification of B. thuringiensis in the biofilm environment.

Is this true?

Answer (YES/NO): NO